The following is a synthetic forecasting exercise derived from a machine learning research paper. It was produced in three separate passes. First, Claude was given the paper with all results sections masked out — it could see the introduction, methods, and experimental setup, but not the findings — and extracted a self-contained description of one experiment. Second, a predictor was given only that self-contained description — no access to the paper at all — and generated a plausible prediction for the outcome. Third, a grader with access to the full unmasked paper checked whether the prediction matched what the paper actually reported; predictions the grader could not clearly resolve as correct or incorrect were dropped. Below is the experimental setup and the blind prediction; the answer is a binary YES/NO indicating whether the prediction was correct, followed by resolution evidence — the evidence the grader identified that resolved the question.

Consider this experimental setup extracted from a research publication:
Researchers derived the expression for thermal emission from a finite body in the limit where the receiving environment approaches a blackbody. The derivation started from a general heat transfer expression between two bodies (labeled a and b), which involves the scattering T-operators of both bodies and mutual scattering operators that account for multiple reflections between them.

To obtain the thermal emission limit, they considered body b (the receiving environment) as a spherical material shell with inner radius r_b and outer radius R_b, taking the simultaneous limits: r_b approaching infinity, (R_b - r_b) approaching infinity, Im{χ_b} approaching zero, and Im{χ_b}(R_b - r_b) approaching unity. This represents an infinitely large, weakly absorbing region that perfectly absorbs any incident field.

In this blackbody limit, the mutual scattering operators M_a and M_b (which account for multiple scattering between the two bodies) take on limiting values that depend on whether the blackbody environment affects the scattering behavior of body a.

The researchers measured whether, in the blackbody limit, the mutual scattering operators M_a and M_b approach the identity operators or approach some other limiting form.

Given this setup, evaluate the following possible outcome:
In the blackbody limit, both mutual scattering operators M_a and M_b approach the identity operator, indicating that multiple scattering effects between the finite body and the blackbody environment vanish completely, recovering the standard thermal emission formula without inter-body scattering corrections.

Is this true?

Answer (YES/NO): YES